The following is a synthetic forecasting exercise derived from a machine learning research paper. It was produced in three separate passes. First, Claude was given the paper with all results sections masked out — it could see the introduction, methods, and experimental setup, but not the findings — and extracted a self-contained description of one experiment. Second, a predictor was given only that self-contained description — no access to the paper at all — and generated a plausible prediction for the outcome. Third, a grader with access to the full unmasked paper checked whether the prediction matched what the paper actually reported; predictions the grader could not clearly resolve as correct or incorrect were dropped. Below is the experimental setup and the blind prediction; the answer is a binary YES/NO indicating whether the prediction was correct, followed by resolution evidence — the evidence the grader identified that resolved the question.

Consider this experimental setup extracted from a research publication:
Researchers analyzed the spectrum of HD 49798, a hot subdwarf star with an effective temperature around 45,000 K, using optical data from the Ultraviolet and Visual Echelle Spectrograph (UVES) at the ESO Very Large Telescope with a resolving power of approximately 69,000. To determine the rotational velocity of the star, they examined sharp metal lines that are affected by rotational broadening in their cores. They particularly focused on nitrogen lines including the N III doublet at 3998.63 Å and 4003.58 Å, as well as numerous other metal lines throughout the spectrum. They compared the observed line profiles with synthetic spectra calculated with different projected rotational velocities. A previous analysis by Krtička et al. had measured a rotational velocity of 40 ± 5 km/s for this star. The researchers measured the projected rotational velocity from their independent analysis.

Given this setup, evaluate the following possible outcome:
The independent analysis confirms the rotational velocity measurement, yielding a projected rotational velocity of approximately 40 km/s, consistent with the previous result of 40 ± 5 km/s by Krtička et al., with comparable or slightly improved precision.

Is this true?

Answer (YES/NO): YES